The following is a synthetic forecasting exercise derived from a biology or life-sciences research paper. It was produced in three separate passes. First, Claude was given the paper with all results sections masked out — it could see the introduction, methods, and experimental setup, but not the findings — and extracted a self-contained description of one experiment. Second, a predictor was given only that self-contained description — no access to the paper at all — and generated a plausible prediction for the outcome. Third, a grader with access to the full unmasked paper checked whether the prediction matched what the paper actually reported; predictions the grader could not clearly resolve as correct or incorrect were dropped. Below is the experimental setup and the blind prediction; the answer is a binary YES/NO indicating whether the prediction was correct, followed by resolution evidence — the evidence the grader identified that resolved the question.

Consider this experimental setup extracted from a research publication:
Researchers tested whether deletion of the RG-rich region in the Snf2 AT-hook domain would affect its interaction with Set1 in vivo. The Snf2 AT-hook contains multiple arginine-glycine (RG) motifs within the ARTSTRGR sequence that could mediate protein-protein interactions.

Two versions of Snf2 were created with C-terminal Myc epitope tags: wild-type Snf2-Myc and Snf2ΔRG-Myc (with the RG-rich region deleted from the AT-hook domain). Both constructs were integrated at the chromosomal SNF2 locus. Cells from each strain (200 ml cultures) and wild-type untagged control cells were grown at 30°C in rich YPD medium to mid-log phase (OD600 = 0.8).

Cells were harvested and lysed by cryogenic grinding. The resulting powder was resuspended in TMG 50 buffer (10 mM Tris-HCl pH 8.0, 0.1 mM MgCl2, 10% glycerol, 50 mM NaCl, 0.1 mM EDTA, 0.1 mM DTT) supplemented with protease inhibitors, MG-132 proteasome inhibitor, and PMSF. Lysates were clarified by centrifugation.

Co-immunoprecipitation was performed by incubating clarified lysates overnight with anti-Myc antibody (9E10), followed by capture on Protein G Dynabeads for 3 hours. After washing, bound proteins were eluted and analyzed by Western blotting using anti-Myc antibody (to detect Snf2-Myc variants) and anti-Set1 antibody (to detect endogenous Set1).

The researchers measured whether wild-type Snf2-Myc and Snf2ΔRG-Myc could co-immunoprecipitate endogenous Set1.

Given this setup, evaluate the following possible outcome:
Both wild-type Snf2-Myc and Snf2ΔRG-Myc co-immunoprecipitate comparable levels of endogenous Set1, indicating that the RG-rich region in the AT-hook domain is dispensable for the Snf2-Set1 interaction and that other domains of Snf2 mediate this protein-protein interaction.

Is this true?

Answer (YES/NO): YES